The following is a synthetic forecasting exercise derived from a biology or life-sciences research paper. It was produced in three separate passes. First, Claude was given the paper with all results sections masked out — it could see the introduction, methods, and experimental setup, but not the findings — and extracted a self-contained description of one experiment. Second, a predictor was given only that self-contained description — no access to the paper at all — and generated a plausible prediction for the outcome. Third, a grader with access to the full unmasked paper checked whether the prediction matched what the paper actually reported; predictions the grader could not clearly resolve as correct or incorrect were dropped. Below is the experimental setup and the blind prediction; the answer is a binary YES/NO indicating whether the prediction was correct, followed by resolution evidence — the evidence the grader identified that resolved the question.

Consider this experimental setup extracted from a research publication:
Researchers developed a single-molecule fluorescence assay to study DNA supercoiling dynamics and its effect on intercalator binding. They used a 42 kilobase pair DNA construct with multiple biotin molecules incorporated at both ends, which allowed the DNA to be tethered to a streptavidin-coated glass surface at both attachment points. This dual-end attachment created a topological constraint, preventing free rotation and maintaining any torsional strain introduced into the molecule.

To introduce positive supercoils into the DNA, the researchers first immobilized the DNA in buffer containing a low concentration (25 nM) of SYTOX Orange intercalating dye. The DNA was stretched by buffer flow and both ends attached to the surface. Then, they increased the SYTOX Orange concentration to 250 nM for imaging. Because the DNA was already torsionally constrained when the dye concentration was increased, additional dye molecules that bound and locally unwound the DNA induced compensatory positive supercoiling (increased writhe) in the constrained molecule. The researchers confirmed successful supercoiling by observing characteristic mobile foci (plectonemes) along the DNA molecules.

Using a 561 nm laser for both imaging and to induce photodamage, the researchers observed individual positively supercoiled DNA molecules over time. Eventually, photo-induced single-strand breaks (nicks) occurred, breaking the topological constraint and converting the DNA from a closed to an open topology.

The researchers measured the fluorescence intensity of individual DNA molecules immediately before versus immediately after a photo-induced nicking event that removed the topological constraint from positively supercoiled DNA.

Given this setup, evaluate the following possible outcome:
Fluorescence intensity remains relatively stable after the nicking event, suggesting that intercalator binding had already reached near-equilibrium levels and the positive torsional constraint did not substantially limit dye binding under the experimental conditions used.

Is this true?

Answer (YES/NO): NO